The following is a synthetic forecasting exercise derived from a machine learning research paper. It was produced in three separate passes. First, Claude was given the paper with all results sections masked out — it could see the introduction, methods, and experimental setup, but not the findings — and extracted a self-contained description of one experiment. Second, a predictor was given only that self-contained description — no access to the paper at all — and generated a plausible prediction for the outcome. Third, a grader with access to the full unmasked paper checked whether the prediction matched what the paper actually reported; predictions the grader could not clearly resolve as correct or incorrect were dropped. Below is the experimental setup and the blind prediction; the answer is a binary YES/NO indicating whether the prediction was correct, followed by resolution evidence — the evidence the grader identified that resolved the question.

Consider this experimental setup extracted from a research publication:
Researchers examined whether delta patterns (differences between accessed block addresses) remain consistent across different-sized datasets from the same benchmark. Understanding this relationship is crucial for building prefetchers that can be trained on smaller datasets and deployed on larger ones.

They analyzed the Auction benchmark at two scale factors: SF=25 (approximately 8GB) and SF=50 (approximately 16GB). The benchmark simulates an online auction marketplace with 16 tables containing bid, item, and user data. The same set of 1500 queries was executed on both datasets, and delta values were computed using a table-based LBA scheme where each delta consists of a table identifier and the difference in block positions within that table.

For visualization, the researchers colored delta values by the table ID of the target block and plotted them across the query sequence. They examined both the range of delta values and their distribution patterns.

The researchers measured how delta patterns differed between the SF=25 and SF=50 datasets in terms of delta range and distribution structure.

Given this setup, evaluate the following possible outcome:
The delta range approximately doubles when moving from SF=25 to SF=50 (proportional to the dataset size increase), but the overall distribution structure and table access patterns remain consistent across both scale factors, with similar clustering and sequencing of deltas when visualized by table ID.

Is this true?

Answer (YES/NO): NO